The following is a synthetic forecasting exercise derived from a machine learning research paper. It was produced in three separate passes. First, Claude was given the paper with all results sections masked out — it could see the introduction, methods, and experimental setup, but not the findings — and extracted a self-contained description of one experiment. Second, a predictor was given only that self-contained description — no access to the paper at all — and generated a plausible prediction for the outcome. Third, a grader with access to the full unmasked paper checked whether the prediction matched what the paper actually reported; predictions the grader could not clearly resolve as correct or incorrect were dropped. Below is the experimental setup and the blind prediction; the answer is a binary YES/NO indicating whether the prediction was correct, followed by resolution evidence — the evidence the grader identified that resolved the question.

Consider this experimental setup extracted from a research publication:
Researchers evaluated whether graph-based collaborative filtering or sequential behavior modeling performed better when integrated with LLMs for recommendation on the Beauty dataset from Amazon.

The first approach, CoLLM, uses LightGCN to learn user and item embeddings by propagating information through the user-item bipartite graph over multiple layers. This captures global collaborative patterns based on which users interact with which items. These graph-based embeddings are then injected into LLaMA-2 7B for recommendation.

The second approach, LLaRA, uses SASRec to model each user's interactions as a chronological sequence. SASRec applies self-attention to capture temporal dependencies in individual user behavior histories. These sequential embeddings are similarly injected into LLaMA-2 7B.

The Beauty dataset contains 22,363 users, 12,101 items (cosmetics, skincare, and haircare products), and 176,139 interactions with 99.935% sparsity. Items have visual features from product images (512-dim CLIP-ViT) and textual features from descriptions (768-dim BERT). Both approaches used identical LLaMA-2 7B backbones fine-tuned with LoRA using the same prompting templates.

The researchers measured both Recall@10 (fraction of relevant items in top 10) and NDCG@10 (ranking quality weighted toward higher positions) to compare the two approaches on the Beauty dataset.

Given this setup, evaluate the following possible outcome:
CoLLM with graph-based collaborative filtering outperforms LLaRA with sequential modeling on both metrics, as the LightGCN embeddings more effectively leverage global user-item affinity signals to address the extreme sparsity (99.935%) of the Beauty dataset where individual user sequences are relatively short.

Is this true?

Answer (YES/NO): YES